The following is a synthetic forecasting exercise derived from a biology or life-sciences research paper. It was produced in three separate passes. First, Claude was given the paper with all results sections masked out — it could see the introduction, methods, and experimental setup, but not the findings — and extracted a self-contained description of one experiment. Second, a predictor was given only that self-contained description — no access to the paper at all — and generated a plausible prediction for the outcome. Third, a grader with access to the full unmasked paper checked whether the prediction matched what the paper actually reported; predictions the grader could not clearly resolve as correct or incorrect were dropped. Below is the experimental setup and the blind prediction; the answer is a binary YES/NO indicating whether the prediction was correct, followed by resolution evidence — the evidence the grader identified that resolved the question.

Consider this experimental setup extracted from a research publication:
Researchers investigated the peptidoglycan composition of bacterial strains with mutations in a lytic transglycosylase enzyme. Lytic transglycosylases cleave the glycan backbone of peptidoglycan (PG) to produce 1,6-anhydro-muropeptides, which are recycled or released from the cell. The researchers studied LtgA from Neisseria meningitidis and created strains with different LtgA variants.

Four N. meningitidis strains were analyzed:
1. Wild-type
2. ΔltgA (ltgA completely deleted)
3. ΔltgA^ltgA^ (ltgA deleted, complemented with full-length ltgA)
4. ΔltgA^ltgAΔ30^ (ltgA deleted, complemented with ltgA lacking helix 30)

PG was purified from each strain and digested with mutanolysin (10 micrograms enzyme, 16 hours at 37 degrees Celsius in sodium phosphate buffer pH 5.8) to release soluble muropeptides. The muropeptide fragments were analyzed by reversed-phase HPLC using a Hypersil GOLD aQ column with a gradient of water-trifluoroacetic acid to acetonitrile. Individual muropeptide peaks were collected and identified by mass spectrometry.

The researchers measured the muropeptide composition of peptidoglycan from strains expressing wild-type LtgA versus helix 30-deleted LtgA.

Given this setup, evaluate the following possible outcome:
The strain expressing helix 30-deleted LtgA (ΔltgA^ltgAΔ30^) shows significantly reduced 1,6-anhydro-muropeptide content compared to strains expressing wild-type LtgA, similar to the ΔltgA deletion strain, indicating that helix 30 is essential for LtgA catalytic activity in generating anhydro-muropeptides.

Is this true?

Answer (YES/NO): NO